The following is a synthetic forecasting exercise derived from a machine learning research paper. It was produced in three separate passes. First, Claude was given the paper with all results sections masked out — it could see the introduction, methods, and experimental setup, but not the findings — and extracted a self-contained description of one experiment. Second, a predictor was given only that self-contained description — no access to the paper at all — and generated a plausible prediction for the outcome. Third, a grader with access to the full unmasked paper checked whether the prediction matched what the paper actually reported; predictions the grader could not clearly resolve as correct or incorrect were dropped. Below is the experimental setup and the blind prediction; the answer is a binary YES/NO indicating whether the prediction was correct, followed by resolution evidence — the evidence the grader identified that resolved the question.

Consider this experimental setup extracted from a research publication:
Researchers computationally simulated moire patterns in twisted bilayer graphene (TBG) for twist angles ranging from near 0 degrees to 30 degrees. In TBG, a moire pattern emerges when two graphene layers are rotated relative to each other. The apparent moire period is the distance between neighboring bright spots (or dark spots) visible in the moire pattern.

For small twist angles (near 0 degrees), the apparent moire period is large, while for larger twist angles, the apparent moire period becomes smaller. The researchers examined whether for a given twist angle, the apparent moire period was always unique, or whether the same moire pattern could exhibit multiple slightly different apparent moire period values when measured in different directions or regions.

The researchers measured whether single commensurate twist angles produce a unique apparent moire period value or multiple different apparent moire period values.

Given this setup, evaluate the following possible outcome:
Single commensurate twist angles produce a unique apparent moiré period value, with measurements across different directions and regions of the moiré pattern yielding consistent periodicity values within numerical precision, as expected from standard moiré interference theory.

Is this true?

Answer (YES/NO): NO